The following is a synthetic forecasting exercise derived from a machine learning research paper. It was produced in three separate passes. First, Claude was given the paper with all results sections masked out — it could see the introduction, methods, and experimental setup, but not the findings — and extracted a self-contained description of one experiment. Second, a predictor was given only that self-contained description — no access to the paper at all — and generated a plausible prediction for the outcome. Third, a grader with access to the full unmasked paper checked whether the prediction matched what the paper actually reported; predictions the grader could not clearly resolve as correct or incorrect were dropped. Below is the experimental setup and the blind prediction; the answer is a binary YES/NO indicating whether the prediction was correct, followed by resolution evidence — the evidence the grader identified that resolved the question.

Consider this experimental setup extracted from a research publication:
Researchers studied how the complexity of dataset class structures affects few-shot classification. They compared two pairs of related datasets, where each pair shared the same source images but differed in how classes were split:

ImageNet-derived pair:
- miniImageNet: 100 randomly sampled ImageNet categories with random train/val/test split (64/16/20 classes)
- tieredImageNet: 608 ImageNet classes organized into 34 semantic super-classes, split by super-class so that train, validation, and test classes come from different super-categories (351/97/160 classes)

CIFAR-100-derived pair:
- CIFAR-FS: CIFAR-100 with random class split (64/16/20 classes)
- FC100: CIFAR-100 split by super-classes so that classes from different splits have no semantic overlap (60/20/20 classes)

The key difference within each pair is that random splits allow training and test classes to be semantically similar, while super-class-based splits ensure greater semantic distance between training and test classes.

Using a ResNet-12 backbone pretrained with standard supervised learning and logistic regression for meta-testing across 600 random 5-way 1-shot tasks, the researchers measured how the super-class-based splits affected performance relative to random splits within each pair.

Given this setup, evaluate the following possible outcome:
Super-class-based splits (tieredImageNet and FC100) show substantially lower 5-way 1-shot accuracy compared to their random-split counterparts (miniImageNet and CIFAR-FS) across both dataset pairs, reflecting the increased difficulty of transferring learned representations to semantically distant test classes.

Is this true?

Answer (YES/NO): NO